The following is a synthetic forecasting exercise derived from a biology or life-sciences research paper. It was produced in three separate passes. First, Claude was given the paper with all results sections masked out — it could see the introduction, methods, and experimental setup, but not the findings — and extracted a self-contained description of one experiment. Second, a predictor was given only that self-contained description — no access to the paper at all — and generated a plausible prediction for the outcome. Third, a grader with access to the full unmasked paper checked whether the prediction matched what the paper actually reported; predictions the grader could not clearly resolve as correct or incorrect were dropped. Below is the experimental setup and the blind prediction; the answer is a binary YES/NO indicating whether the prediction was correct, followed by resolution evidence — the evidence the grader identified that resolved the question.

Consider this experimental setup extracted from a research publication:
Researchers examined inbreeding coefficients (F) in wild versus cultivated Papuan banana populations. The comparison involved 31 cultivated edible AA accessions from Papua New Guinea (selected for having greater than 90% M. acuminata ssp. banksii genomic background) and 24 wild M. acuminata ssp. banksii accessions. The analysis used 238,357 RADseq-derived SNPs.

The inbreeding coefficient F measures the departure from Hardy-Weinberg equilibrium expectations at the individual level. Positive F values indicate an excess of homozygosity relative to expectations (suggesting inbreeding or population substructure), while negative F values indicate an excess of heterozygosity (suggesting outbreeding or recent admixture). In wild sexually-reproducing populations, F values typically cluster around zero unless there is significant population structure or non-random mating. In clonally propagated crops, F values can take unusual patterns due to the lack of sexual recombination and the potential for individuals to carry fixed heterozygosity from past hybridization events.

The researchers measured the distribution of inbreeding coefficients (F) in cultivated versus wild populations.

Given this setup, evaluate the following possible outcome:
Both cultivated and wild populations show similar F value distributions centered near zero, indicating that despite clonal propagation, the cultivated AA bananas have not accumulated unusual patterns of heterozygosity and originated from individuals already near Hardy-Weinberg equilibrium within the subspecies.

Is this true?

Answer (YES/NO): NO